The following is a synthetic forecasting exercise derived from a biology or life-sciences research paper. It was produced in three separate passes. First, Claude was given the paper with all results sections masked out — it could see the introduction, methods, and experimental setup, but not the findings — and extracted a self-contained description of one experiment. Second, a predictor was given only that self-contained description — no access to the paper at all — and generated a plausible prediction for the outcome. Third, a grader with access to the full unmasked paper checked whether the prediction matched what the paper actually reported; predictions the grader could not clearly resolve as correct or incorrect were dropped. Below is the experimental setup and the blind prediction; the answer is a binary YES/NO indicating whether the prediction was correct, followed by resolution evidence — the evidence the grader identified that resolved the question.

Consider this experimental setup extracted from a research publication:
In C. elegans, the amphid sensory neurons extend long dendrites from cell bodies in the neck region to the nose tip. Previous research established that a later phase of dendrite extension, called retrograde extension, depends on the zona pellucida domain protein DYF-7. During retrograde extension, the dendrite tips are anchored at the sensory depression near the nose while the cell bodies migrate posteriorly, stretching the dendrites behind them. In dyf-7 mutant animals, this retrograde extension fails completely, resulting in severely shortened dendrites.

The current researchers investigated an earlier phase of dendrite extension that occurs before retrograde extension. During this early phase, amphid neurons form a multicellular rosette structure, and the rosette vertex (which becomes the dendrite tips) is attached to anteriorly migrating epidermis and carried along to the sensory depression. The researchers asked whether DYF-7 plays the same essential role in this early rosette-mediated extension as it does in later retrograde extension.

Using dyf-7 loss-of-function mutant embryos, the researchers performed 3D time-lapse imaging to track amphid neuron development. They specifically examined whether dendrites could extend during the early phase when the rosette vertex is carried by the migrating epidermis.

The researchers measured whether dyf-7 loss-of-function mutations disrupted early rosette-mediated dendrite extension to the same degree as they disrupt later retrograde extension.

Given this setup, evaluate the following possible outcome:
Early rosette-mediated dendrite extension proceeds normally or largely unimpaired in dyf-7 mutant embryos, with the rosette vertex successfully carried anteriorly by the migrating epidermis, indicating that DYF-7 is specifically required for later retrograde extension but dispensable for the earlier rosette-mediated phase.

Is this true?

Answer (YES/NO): YES